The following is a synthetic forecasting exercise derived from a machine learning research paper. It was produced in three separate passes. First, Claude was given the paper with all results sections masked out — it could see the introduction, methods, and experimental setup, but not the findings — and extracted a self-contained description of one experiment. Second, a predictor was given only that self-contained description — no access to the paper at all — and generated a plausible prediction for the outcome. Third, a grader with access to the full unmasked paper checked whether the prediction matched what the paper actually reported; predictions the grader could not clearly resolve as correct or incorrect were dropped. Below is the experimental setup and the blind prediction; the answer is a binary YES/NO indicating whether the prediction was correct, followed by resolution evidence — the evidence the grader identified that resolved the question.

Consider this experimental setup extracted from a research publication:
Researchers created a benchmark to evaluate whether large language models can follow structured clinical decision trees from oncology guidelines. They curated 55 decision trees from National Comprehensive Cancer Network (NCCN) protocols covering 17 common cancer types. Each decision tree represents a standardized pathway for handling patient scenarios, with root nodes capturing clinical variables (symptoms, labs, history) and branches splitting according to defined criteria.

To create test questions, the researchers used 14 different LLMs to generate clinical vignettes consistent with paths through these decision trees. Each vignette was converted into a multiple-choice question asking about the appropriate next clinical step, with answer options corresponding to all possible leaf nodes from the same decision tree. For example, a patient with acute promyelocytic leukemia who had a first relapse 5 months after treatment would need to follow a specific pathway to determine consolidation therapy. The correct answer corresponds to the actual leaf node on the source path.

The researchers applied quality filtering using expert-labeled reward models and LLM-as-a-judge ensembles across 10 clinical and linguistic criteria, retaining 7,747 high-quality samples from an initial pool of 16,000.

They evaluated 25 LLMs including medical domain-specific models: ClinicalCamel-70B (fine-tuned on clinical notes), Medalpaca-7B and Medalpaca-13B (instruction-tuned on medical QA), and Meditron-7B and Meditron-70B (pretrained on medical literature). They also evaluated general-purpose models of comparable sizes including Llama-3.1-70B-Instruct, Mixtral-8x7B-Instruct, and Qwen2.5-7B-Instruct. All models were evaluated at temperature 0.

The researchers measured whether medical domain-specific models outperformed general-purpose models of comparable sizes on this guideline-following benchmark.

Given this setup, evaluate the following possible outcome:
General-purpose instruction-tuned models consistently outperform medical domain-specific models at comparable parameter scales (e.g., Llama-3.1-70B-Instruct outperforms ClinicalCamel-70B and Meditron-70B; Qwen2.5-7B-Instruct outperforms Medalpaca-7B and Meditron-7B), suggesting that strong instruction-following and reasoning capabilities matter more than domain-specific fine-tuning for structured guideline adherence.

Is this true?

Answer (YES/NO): YES